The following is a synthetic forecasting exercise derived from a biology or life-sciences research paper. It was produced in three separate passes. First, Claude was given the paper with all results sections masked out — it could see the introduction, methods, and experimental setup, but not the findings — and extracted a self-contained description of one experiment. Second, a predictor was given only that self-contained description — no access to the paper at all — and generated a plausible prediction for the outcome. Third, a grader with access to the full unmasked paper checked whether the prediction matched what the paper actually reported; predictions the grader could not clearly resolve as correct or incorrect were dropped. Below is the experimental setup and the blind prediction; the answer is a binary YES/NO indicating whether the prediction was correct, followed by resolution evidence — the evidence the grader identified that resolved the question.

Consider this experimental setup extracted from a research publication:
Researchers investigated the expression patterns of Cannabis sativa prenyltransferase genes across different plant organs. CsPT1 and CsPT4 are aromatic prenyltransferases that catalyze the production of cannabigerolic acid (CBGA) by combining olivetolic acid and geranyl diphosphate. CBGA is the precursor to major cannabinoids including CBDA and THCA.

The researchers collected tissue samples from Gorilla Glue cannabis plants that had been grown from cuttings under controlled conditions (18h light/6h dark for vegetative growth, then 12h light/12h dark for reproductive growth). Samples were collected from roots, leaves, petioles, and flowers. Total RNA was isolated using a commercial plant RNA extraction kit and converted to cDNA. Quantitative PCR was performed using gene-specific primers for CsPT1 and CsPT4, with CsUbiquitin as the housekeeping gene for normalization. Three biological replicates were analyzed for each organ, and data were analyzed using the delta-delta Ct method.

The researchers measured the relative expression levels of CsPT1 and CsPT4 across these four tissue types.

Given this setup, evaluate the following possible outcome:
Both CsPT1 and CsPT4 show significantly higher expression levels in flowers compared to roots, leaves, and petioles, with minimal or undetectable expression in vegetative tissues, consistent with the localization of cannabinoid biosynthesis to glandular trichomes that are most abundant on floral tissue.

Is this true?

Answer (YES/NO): NO